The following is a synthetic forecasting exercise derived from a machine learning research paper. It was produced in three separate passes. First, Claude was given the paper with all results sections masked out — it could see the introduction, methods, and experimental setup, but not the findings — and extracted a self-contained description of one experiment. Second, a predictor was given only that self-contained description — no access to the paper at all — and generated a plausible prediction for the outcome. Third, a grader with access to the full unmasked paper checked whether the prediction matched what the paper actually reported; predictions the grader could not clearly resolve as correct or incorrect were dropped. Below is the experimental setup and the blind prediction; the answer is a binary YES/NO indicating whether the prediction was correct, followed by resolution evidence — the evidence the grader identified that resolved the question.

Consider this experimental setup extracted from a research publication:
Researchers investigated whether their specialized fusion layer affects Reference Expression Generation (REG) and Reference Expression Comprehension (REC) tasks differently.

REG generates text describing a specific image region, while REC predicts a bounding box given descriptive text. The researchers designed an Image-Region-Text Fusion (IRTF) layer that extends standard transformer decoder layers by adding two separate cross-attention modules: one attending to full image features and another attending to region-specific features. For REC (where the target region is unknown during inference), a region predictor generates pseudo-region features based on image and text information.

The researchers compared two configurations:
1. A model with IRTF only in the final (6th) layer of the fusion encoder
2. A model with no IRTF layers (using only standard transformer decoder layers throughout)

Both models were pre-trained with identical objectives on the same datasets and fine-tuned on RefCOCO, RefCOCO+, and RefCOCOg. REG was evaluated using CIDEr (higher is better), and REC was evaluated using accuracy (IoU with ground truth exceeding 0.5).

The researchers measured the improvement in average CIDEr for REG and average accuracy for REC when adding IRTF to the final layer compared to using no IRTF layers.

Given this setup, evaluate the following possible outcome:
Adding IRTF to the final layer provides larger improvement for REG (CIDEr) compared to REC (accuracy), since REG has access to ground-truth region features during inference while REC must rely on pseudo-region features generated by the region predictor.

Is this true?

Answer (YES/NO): YES